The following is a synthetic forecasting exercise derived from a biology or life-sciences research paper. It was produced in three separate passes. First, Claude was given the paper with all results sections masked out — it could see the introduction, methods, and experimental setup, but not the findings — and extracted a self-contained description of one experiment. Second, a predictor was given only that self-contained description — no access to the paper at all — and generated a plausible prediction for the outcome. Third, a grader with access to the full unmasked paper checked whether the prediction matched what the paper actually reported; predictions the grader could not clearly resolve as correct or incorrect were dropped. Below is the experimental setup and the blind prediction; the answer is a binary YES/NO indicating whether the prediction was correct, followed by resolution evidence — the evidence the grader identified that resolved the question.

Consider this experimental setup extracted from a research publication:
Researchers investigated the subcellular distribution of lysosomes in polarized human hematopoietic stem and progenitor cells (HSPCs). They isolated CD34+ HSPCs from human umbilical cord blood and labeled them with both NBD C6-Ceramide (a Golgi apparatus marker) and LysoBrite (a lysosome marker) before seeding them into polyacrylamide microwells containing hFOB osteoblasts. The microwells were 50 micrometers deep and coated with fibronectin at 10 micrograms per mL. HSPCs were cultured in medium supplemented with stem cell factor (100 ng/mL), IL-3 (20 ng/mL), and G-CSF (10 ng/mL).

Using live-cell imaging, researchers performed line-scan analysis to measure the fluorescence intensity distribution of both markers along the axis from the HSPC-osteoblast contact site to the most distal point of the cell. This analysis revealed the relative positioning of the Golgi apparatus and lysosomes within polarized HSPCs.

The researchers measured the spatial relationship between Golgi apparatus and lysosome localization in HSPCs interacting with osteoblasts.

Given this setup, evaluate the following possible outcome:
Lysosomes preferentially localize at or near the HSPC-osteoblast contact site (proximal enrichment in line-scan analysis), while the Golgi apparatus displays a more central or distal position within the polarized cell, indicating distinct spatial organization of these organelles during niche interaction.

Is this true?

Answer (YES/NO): NO